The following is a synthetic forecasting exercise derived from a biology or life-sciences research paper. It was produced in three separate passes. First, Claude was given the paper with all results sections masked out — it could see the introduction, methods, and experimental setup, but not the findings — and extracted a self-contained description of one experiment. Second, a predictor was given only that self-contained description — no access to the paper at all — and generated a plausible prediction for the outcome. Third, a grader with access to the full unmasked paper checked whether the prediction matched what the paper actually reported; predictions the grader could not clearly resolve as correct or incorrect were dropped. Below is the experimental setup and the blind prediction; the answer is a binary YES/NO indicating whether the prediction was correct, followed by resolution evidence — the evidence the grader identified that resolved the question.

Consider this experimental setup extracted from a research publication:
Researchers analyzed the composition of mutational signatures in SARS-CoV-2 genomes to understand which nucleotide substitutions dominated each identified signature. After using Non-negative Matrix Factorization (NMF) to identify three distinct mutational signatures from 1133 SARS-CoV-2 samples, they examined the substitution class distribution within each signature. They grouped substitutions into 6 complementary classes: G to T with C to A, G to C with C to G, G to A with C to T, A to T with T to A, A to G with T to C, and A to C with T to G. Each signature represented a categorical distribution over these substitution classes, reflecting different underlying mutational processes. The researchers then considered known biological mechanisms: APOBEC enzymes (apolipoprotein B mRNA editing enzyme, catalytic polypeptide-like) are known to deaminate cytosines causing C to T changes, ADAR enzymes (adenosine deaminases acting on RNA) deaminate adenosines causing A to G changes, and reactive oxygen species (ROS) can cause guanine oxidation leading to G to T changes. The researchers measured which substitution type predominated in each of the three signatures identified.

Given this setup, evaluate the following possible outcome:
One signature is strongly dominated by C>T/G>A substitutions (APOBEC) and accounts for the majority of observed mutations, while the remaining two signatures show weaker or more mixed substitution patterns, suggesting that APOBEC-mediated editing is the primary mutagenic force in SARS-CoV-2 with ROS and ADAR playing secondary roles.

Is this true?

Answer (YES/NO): NO